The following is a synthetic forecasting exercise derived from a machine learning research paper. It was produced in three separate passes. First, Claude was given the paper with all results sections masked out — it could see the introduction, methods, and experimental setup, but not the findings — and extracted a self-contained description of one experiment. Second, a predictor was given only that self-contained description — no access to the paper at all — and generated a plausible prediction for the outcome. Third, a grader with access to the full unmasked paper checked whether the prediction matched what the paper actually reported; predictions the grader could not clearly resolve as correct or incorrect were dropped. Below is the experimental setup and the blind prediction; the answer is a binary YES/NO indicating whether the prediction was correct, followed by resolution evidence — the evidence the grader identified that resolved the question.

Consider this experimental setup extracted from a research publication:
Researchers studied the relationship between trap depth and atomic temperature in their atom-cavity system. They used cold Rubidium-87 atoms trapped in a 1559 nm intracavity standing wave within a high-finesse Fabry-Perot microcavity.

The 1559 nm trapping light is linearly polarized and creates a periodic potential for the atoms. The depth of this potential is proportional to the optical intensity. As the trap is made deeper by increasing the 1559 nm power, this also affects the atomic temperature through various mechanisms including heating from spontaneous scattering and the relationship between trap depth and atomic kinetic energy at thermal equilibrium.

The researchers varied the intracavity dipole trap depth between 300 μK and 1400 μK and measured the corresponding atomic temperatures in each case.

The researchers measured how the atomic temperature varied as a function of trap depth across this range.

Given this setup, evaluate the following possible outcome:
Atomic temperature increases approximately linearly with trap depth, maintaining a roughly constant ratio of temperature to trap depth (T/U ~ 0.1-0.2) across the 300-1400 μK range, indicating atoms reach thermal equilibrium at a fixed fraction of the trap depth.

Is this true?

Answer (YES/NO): NO